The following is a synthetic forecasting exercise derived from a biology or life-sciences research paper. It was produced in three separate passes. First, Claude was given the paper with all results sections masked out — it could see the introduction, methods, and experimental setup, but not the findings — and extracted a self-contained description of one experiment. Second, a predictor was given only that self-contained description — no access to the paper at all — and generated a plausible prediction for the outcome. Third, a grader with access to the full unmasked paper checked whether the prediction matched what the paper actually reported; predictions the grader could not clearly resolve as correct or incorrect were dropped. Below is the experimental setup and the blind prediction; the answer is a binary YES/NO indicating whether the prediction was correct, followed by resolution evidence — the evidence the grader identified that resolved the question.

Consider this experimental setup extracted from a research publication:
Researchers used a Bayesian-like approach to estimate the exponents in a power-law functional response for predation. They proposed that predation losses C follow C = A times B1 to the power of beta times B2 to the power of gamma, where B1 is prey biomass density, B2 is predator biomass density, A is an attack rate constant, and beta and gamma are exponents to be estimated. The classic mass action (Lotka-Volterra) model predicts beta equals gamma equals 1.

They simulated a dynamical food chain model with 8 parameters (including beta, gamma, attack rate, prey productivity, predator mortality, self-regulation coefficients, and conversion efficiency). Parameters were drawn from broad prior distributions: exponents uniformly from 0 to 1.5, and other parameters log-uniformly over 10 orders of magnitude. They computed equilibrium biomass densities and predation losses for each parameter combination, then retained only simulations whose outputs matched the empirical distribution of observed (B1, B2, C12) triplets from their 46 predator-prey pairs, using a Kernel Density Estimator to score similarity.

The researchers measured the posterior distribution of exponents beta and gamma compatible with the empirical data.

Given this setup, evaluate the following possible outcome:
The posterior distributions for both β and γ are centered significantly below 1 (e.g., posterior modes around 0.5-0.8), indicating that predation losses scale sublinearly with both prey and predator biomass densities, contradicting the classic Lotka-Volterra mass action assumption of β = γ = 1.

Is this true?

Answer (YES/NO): NO